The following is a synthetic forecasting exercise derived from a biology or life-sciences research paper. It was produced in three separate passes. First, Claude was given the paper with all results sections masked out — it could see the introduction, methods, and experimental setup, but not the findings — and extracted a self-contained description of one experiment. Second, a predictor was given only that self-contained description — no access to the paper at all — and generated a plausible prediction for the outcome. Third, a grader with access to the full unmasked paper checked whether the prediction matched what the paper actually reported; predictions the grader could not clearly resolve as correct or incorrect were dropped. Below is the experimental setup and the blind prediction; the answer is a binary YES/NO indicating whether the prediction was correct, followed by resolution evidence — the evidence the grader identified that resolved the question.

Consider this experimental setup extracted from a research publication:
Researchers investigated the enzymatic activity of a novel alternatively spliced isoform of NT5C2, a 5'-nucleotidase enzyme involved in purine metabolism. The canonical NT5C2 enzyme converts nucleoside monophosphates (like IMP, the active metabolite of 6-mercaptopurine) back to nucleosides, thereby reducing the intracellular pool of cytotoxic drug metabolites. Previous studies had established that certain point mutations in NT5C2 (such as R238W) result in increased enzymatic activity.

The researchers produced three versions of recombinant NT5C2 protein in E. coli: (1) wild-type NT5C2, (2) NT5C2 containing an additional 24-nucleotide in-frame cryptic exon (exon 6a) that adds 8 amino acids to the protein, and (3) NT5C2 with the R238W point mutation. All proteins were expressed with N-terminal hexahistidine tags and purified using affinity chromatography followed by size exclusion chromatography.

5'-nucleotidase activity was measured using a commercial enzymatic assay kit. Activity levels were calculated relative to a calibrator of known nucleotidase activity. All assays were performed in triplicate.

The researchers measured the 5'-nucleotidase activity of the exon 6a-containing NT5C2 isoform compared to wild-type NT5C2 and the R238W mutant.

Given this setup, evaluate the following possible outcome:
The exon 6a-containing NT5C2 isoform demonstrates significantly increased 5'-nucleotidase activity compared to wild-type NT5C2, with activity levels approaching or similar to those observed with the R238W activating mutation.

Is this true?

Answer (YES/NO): YES